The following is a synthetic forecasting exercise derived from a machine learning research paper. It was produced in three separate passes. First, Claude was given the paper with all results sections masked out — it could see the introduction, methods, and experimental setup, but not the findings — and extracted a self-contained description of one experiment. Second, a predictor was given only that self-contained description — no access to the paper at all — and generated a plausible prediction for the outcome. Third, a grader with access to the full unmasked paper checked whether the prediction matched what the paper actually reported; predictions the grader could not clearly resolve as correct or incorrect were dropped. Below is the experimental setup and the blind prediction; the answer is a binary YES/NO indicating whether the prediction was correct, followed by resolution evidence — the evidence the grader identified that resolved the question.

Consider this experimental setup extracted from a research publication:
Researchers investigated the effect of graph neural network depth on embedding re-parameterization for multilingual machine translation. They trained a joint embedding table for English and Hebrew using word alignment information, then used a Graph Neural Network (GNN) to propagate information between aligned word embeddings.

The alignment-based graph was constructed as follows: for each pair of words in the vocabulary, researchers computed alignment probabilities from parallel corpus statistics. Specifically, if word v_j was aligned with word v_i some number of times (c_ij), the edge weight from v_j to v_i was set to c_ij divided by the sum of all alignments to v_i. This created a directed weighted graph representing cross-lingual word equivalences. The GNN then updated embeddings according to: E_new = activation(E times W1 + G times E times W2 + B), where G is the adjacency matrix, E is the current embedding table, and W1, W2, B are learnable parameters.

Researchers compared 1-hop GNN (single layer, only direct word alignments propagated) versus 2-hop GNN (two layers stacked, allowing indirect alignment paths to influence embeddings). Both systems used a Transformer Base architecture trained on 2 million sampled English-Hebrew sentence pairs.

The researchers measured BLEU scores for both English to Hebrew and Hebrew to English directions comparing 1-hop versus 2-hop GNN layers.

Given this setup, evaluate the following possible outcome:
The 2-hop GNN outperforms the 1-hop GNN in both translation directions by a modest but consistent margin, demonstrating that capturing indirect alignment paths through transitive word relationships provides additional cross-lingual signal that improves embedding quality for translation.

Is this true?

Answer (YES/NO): NO